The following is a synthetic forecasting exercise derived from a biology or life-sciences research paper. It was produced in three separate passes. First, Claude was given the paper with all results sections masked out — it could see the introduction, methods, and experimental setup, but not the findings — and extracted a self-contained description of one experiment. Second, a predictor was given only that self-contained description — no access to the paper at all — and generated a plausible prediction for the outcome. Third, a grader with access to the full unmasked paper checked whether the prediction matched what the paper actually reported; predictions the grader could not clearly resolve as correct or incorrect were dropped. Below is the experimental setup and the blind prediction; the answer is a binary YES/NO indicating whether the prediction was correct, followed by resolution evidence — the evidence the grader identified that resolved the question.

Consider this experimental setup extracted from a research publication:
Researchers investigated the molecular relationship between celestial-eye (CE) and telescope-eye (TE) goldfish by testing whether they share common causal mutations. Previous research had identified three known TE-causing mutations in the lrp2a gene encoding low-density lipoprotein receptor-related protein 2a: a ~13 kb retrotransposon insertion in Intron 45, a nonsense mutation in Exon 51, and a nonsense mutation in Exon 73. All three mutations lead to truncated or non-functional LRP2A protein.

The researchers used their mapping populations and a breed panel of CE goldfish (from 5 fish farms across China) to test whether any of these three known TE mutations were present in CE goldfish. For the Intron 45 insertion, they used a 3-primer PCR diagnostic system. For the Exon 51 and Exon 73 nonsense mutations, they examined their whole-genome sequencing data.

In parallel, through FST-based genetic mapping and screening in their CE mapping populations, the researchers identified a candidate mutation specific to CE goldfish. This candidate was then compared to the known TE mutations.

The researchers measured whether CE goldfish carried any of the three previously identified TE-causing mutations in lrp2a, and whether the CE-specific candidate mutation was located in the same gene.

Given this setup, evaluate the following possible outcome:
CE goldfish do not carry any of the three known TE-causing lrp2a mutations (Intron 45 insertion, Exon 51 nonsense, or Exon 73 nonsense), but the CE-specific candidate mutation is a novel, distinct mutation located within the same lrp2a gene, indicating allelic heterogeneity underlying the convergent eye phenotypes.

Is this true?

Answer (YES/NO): YES